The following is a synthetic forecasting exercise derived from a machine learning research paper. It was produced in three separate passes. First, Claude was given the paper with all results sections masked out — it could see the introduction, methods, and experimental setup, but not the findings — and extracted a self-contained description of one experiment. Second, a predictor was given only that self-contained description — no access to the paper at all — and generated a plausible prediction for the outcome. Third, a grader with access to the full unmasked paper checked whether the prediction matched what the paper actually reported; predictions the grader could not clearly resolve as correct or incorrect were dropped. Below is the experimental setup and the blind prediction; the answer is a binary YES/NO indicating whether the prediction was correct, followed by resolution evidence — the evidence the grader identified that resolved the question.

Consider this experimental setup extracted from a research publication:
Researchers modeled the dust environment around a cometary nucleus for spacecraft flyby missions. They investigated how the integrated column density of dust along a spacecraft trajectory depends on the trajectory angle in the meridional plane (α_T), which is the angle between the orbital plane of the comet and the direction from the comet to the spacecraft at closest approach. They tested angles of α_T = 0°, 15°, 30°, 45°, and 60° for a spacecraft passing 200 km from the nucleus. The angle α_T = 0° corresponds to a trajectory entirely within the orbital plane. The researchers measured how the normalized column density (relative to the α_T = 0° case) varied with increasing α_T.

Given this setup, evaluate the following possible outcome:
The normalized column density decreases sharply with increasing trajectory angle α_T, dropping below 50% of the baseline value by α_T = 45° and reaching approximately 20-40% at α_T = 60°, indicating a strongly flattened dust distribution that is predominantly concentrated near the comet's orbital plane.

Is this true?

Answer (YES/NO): NO